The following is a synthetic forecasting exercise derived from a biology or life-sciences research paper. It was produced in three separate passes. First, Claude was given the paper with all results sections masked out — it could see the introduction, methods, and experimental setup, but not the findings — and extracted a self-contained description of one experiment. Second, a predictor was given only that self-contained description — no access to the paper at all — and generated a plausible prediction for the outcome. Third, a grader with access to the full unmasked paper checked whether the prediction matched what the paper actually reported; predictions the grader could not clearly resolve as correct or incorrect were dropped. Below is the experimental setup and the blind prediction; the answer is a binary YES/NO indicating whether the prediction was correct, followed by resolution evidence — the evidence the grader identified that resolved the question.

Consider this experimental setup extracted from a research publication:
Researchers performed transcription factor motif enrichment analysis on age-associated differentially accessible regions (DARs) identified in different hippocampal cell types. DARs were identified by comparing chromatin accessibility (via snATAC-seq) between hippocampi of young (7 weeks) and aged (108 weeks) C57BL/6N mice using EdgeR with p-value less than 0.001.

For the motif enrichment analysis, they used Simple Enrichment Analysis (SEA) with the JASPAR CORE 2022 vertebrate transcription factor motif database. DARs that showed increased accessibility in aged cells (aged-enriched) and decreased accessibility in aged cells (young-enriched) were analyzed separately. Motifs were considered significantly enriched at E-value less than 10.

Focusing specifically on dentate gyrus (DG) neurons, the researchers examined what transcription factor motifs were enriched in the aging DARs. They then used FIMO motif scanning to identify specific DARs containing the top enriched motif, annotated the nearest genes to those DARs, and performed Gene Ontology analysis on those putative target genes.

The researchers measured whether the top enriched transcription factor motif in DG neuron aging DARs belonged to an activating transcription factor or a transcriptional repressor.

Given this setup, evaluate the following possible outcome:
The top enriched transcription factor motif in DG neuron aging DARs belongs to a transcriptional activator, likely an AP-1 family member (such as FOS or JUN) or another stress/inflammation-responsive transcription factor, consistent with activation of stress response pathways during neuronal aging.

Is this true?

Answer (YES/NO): NO